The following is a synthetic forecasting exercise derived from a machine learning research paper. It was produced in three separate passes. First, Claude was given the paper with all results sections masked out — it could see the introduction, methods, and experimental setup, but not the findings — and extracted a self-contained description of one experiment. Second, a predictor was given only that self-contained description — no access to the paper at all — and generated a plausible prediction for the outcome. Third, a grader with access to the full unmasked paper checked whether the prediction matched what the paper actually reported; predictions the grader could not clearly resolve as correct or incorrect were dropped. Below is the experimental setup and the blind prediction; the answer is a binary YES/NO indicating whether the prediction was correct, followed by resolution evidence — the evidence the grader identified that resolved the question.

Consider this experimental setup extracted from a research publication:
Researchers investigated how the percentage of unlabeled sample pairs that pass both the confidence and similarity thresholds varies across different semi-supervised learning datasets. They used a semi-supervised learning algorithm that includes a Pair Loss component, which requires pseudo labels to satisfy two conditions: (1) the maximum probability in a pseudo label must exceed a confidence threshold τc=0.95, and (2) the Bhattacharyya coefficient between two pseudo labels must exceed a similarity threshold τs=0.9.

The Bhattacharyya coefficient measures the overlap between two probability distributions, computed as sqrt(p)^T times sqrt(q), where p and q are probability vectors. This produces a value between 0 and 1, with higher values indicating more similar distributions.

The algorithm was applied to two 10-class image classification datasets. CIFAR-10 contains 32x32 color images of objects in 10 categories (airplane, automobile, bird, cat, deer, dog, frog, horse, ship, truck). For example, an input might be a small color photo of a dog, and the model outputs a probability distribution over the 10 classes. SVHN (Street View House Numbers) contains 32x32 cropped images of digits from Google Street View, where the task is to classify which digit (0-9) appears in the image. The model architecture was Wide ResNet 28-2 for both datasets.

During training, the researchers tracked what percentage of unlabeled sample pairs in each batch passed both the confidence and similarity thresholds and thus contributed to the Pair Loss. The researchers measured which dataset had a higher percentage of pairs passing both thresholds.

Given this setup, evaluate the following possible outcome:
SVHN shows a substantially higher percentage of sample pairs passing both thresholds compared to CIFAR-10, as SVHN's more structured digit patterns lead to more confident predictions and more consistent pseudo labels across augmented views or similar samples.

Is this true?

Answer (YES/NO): NO